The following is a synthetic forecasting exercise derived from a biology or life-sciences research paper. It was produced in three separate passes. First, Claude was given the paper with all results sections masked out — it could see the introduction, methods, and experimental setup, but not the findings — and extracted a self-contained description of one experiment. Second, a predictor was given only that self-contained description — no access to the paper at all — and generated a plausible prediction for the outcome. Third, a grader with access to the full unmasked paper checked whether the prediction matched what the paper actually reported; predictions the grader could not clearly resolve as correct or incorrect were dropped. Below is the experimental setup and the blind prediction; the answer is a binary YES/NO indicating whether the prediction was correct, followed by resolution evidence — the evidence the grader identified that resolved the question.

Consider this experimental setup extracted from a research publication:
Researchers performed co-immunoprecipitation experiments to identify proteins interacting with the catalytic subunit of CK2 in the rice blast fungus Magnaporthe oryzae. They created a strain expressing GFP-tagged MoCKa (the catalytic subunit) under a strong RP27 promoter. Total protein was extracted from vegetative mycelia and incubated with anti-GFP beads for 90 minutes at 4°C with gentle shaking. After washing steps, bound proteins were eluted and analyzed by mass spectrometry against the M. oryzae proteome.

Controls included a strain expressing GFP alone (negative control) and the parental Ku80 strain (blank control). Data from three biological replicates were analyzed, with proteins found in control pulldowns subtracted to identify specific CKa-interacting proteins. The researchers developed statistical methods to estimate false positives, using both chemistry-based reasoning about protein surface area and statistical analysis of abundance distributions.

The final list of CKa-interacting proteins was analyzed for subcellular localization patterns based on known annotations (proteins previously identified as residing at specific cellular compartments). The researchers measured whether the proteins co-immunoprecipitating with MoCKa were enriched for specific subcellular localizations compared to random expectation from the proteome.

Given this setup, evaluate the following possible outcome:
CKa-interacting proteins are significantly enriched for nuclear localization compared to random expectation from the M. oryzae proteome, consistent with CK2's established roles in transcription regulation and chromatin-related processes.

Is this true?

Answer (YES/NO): NO